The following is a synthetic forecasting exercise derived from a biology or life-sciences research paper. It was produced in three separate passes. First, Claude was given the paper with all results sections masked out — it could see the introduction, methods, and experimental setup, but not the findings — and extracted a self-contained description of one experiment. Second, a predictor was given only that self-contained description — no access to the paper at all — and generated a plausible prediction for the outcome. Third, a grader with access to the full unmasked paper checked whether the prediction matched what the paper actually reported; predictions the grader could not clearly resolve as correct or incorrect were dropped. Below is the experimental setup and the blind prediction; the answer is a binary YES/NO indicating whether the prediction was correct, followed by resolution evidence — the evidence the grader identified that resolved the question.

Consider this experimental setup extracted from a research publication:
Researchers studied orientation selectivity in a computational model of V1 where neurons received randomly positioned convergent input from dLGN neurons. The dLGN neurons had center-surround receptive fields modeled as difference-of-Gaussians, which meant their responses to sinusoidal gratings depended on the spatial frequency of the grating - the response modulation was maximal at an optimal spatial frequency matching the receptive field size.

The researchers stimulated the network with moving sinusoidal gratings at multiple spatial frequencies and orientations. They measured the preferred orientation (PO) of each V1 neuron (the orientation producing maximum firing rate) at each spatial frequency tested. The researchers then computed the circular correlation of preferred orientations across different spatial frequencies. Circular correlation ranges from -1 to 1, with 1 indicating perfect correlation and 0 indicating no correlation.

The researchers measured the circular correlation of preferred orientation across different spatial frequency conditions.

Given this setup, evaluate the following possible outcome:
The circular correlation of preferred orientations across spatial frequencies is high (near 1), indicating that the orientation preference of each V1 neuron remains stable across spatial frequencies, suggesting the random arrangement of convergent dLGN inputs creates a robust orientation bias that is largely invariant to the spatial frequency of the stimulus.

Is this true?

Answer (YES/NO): NO